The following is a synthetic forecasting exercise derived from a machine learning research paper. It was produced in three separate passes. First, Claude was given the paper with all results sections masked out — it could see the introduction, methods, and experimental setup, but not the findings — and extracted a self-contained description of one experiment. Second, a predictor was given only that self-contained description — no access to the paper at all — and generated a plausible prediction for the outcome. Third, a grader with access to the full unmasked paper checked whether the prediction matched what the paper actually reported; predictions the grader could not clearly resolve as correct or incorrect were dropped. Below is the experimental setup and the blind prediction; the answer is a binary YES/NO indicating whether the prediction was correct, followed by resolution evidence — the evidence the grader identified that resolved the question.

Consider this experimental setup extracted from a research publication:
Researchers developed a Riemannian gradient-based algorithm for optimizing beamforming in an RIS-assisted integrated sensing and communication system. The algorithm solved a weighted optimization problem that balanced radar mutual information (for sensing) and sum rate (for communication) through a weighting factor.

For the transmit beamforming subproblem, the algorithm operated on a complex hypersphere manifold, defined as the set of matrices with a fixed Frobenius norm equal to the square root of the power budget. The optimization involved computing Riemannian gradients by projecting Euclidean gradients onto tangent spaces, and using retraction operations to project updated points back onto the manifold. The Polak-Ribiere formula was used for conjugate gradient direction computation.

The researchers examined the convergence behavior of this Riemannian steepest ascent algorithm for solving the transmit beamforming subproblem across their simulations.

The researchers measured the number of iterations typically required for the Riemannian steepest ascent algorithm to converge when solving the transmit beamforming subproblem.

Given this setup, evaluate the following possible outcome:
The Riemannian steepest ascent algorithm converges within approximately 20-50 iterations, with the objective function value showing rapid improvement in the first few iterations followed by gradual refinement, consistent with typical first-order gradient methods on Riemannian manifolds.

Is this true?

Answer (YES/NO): NO